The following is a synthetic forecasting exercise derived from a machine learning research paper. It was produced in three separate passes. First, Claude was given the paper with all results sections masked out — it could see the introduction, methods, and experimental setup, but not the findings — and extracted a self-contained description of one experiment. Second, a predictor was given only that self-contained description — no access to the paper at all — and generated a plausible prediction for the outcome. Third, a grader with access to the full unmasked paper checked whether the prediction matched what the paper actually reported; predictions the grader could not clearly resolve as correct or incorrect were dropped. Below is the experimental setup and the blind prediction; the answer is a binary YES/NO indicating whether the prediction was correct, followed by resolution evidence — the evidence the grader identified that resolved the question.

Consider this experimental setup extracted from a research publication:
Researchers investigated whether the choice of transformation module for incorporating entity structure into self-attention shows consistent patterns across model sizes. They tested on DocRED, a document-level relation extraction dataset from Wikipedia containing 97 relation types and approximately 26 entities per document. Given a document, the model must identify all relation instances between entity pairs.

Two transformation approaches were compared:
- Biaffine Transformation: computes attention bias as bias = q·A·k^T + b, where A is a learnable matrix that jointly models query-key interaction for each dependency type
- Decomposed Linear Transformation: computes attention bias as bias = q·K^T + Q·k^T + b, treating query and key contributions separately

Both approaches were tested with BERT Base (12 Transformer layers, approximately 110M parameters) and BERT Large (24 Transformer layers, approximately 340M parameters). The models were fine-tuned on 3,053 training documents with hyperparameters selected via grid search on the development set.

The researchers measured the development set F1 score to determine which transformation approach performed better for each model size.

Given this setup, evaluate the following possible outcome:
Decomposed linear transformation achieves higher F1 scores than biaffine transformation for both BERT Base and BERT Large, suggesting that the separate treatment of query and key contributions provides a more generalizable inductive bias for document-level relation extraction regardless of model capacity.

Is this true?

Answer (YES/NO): NO